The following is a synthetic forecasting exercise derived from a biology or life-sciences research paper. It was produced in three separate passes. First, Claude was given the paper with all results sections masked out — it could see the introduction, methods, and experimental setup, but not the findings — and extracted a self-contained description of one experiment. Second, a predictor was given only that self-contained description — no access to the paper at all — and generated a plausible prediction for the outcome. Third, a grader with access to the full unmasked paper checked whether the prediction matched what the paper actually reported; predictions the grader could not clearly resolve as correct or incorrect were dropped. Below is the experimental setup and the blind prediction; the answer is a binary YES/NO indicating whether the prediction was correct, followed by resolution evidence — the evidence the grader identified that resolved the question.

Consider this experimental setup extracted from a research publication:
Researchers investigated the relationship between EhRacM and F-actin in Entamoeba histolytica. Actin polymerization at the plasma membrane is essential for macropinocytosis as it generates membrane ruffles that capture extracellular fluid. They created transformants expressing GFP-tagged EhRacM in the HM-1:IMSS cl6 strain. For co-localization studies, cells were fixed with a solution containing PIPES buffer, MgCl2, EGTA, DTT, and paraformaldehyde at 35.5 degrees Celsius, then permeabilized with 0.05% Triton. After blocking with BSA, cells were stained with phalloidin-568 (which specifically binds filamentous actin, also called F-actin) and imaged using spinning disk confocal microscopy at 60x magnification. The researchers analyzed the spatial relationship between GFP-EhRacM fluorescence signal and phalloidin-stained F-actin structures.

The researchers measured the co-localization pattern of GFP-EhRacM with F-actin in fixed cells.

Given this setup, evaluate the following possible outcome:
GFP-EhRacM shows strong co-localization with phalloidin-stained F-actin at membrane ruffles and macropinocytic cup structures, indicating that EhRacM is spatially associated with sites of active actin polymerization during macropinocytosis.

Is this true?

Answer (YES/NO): NO